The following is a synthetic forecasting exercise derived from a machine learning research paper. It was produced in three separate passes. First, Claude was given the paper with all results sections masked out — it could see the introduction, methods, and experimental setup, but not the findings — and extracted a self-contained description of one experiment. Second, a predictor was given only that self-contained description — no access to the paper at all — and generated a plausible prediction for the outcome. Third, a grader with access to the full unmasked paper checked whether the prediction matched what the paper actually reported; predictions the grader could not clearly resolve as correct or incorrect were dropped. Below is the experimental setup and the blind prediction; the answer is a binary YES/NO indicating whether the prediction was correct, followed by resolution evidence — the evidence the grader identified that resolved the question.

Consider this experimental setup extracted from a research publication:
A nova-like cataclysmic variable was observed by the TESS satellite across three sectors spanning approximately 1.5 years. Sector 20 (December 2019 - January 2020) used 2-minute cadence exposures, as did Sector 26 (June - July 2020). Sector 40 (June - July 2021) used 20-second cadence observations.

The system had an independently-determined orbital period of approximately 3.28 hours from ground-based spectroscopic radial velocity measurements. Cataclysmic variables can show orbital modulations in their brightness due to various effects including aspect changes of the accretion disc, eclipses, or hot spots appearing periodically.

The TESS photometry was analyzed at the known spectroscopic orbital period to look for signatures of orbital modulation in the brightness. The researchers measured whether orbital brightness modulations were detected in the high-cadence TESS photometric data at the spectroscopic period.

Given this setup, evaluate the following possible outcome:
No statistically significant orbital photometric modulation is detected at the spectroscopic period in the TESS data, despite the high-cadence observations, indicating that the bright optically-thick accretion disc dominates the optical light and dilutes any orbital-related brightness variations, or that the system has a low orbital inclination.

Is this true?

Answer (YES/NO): NO